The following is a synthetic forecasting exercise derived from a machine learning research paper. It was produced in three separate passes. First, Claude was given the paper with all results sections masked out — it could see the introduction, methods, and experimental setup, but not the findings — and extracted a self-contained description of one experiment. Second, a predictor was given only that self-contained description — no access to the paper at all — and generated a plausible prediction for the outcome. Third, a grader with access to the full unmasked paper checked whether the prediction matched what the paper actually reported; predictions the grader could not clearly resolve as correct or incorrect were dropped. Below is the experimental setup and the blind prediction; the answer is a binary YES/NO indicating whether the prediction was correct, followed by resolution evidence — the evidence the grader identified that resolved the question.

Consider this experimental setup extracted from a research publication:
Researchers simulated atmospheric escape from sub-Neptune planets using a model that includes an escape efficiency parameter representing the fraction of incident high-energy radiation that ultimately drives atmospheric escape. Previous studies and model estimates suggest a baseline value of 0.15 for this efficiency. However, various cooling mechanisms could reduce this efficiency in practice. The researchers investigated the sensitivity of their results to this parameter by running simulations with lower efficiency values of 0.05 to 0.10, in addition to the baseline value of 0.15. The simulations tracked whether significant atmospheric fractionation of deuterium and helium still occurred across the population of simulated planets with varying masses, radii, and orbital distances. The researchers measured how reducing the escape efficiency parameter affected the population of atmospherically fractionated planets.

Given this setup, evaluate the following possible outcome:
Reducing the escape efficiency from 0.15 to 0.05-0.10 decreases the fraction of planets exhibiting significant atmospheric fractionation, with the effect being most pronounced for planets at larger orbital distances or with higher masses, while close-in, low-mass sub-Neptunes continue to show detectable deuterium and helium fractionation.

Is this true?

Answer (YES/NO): NO